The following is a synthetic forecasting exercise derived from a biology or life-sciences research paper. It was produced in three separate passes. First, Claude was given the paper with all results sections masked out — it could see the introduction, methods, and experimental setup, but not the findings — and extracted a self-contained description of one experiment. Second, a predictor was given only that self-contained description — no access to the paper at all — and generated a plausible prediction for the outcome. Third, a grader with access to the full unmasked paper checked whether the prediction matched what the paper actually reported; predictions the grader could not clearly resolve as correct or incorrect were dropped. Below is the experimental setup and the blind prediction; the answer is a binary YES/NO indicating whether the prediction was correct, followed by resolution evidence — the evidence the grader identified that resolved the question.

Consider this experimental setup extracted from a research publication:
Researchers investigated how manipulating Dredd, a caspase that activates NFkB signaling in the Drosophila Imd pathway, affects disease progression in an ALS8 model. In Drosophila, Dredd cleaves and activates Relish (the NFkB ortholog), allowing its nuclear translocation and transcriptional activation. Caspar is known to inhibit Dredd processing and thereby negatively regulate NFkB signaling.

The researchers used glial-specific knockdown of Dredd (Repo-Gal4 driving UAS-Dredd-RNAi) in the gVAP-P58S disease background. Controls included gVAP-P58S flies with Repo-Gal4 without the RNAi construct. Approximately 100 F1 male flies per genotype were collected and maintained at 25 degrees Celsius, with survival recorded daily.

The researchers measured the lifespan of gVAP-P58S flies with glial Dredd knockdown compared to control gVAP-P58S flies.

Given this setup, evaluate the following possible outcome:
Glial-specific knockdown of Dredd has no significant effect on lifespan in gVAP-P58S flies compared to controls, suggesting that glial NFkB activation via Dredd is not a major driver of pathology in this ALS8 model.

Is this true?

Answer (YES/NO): NO